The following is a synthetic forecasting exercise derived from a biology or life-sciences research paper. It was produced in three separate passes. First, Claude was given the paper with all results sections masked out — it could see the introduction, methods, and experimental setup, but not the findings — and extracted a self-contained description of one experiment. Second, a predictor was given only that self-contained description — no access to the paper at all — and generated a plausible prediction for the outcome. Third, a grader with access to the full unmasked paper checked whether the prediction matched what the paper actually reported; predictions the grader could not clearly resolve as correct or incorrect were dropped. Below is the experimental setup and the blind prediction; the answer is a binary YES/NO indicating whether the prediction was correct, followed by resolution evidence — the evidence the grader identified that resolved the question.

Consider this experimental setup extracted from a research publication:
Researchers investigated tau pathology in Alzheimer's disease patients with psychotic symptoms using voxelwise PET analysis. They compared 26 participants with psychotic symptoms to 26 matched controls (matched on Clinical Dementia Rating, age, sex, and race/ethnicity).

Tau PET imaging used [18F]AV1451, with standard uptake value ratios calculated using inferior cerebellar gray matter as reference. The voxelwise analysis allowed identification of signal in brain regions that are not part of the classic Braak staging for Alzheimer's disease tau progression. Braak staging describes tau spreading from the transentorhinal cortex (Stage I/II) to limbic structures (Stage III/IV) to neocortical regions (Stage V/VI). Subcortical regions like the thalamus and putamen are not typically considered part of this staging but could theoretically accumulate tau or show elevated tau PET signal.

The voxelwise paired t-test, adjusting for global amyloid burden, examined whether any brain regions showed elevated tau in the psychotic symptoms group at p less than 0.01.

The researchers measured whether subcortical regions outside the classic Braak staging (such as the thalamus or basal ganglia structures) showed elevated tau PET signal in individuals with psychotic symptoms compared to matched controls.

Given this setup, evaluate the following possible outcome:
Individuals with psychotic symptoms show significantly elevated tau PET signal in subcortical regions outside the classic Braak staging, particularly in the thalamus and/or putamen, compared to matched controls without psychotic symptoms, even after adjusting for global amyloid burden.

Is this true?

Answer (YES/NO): YES